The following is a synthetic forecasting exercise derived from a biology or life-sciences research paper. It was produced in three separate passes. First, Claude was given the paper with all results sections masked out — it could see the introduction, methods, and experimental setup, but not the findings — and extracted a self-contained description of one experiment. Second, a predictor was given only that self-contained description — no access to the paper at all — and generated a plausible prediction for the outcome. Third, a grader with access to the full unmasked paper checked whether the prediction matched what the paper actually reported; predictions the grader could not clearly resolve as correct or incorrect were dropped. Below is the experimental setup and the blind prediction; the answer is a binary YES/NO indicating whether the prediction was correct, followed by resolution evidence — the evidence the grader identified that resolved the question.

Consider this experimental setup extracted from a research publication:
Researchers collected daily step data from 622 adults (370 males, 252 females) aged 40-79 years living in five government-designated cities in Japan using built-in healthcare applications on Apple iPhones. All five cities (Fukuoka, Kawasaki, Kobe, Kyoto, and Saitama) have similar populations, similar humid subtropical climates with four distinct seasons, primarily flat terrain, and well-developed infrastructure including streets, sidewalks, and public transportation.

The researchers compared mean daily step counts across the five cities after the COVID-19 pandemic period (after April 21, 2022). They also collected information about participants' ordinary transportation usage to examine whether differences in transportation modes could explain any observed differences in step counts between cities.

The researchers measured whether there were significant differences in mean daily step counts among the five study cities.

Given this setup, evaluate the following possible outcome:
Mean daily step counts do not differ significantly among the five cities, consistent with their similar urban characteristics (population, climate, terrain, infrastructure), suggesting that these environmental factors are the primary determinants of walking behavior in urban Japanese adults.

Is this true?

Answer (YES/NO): NO